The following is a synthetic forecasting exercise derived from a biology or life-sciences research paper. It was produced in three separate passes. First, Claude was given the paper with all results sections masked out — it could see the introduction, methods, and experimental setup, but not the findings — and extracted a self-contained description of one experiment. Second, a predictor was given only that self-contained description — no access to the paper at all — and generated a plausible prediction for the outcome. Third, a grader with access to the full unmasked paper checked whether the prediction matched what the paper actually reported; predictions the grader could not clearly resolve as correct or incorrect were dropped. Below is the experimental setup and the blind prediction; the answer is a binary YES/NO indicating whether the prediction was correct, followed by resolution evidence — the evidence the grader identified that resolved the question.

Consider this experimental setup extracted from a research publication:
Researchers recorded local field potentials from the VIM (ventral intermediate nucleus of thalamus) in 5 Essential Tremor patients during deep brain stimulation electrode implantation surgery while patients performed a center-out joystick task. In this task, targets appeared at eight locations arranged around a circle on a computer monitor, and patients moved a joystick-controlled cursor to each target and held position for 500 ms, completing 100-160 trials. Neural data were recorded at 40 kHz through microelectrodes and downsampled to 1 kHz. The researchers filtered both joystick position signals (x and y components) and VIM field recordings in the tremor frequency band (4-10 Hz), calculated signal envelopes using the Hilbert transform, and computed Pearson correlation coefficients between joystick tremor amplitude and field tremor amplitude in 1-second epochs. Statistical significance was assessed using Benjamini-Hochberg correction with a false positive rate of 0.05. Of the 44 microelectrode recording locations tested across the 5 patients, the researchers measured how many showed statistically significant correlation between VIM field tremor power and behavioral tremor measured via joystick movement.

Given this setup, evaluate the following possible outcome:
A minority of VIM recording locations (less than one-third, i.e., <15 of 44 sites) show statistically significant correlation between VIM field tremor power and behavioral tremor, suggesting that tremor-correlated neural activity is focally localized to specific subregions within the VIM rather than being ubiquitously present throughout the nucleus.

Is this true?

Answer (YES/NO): NO